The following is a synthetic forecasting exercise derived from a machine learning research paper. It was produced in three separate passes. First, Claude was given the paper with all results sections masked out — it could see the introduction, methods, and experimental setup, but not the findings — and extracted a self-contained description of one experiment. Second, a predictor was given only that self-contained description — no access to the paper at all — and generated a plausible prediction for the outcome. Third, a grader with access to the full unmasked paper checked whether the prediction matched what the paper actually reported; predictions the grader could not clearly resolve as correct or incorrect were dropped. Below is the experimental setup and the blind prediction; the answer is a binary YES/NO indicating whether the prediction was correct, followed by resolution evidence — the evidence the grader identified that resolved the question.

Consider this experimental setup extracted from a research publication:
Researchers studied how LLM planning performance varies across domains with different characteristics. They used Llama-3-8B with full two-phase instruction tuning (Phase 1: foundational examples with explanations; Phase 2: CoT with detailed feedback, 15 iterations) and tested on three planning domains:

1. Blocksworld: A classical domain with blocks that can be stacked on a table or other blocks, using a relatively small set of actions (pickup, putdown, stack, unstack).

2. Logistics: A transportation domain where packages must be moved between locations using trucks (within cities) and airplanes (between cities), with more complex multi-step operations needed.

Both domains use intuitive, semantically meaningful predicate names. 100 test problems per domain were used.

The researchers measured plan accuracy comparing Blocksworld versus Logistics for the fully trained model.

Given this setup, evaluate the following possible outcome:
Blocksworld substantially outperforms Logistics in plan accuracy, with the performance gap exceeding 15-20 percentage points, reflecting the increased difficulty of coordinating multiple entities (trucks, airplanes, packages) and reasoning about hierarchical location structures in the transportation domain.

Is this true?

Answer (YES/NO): NO